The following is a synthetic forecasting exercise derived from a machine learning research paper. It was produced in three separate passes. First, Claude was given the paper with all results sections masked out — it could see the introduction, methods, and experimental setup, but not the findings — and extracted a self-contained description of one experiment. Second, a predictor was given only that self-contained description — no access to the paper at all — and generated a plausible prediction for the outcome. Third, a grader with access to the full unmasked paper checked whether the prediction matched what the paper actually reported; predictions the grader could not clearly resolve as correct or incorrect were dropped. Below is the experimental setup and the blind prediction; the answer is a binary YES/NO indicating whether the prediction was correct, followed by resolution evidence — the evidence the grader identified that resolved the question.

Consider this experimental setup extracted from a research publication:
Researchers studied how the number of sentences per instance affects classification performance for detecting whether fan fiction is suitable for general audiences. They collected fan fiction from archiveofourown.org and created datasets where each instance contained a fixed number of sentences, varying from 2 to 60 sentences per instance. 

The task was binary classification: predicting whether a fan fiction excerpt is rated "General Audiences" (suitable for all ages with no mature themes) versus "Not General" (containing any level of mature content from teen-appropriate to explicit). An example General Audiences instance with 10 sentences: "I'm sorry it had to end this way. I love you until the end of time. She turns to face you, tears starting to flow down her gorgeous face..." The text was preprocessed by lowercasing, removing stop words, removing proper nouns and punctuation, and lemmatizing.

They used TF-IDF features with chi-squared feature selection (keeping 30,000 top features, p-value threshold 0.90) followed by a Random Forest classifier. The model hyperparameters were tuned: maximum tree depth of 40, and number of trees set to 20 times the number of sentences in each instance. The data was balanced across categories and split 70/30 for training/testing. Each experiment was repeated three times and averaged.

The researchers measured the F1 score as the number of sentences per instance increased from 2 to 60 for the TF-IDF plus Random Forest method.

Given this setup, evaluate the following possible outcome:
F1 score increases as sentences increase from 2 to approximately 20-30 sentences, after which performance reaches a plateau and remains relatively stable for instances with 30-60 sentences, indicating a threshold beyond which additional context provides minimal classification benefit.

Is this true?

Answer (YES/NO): NO